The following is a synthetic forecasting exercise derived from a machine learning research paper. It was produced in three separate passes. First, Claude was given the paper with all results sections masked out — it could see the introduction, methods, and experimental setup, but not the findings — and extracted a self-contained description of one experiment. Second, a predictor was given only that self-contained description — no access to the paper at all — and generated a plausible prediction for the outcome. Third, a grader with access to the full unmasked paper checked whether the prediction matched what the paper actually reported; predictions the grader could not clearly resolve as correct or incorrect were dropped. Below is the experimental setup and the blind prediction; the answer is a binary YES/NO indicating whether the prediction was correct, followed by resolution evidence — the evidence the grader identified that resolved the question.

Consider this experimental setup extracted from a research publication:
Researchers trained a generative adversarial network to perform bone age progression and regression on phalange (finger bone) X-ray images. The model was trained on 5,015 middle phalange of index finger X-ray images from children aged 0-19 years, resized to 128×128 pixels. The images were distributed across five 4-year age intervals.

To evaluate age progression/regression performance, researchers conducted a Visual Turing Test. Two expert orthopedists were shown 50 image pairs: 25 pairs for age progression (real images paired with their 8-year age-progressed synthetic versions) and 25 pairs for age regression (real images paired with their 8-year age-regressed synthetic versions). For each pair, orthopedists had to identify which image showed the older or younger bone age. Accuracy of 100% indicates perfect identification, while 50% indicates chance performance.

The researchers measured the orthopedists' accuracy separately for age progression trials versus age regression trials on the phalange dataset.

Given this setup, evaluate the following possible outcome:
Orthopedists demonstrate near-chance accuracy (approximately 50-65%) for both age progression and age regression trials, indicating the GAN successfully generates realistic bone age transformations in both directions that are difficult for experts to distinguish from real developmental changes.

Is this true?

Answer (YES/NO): NO